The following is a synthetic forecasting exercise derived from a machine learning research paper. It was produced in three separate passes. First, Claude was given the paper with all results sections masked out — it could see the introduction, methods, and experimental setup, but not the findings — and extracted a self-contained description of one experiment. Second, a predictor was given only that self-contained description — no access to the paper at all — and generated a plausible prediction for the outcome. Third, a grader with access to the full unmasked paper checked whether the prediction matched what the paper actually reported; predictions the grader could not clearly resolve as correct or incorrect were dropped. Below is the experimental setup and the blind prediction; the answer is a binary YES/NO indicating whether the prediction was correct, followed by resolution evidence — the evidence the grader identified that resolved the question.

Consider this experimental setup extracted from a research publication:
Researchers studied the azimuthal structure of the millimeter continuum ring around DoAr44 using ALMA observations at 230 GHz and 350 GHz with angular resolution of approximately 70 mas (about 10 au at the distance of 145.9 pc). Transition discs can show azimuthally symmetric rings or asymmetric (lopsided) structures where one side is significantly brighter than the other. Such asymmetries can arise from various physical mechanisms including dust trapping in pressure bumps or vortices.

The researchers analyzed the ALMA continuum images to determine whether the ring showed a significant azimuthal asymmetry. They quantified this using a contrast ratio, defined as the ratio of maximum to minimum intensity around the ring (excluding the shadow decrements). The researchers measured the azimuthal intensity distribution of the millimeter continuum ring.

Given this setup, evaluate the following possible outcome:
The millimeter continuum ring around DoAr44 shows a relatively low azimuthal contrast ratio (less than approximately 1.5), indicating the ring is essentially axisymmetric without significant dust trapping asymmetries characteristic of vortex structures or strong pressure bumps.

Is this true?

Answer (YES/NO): NO